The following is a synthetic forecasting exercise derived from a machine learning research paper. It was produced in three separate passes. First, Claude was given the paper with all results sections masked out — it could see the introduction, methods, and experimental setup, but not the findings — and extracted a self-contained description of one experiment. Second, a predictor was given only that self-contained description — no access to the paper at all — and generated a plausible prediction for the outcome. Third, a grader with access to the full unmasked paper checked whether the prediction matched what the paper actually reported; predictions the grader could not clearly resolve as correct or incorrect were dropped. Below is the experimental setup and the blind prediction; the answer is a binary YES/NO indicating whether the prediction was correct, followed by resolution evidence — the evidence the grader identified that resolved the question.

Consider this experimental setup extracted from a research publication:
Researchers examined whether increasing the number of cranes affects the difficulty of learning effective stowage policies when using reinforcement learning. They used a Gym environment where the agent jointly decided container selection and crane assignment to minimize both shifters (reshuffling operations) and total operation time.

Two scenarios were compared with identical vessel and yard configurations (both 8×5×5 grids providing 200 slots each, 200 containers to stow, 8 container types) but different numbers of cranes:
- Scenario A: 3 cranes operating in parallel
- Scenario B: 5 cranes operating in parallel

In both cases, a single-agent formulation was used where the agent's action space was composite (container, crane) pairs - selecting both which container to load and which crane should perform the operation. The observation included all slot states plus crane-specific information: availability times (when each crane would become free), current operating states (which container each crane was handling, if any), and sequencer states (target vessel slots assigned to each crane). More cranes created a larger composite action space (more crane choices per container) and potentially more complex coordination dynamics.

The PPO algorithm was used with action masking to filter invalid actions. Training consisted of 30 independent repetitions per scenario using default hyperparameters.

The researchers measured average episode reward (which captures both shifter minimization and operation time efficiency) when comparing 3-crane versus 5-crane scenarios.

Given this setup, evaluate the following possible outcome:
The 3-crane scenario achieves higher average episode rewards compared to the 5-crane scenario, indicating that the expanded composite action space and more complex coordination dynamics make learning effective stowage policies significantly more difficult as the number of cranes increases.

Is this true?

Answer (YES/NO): NO